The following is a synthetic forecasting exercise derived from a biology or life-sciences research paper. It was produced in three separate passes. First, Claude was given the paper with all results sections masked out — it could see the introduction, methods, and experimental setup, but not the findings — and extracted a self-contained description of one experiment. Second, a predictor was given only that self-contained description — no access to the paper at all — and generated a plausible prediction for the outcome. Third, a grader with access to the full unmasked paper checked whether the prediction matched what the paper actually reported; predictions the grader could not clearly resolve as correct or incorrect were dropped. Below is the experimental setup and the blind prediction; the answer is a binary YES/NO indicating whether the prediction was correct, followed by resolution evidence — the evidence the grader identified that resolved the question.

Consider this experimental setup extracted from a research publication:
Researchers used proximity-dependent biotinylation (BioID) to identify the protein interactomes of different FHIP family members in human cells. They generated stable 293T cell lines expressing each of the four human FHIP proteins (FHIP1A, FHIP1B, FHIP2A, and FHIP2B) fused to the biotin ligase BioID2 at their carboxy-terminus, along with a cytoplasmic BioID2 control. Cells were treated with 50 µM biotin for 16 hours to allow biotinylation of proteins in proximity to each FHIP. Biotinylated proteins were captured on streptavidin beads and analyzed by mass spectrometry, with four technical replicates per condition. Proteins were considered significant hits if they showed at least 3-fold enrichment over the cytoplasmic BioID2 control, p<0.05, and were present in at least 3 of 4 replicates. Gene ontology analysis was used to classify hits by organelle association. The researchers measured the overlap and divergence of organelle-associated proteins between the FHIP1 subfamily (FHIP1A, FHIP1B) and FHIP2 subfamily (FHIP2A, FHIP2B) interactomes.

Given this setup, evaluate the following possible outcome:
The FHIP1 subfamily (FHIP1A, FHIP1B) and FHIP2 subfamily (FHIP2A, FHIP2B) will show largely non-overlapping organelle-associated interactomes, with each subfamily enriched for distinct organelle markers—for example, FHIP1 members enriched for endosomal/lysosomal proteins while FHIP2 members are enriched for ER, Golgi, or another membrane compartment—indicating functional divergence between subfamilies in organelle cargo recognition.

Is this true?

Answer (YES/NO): YES